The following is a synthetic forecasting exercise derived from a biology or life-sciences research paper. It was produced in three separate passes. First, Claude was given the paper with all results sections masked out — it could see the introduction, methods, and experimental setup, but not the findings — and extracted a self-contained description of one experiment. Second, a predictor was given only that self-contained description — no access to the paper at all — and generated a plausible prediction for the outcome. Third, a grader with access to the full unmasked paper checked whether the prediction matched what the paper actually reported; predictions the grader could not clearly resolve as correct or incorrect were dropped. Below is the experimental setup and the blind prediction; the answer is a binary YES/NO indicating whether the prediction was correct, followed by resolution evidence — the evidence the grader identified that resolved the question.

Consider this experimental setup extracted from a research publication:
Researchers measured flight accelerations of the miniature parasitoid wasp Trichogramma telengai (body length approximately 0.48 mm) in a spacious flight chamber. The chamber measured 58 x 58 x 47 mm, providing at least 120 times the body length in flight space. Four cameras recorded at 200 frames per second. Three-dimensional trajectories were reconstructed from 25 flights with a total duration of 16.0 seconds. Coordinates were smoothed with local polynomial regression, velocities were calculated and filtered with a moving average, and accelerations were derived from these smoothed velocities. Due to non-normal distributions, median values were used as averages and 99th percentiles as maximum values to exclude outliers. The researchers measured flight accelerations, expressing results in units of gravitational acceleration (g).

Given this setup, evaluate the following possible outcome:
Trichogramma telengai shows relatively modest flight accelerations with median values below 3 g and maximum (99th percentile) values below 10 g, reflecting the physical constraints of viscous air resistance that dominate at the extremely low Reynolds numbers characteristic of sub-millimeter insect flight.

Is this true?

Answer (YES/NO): YES